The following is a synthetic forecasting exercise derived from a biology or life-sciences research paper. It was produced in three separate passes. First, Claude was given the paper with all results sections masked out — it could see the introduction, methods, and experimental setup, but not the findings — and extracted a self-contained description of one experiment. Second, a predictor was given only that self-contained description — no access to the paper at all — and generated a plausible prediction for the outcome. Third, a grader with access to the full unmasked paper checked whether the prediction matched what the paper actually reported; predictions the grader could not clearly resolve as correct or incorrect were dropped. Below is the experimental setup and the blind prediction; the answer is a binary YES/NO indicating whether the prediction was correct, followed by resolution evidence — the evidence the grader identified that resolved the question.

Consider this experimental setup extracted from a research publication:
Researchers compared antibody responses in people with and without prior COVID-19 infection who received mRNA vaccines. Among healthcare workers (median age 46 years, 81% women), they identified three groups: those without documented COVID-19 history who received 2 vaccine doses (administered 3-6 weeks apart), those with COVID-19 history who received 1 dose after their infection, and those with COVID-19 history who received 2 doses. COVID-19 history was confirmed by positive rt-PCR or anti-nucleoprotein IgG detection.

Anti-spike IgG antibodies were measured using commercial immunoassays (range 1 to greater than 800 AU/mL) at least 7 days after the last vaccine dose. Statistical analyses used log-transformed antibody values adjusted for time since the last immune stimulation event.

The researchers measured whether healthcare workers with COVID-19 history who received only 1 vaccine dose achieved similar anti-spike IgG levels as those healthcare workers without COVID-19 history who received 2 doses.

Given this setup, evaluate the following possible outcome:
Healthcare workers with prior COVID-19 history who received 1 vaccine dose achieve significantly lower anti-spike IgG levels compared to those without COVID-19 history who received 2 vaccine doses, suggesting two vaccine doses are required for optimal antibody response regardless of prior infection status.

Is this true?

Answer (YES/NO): NO